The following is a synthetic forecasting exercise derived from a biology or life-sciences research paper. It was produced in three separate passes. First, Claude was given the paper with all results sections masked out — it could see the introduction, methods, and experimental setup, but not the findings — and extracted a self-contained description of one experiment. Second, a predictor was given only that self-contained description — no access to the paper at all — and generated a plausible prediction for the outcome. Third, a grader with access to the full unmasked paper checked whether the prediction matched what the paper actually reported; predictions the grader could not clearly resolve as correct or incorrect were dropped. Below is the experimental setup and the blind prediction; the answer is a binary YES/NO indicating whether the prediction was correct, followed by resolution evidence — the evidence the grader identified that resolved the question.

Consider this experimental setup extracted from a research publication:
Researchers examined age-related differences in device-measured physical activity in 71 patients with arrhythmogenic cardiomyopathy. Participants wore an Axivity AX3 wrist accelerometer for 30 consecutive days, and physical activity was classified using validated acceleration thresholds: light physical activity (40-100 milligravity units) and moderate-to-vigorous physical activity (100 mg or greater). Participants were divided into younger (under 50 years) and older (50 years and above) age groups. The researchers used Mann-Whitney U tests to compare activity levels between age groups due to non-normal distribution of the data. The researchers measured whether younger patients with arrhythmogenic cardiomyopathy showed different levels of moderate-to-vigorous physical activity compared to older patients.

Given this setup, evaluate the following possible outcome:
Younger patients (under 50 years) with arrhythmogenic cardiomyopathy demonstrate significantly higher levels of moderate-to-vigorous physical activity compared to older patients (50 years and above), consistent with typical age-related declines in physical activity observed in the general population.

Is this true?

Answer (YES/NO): NO